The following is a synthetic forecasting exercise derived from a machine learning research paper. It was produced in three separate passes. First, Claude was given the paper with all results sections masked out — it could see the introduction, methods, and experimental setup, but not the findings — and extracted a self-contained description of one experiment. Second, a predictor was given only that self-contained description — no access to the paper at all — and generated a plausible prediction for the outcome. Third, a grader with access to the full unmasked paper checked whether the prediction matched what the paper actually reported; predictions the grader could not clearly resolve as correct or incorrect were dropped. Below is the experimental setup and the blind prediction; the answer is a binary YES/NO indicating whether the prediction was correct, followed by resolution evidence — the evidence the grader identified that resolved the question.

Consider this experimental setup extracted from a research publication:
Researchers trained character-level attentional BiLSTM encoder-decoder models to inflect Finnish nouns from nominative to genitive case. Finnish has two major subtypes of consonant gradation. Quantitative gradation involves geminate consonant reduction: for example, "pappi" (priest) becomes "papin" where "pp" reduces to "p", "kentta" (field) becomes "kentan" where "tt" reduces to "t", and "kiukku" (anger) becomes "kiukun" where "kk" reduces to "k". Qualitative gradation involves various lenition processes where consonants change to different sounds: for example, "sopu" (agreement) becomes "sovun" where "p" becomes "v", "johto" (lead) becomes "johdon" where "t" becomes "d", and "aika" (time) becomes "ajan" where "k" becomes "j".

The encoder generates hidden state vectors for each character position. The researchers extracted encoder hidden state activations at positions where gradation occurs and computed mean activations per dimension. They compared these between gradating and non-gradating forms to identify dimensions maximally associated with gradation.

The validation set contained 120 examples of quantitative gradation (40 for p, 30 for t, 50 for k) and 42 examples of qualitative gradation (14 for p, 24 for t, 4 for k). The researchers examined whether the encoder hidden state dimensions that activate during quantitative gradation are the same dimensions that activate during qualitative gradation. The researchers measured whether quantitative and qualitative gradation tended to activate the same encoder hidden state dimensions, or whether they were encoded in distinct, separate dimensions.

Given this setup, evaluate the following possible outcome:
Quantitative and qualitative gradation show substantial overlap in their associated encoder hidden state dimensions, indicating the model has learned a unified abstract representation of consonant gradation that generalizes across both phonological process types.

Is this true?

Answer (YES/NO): YES